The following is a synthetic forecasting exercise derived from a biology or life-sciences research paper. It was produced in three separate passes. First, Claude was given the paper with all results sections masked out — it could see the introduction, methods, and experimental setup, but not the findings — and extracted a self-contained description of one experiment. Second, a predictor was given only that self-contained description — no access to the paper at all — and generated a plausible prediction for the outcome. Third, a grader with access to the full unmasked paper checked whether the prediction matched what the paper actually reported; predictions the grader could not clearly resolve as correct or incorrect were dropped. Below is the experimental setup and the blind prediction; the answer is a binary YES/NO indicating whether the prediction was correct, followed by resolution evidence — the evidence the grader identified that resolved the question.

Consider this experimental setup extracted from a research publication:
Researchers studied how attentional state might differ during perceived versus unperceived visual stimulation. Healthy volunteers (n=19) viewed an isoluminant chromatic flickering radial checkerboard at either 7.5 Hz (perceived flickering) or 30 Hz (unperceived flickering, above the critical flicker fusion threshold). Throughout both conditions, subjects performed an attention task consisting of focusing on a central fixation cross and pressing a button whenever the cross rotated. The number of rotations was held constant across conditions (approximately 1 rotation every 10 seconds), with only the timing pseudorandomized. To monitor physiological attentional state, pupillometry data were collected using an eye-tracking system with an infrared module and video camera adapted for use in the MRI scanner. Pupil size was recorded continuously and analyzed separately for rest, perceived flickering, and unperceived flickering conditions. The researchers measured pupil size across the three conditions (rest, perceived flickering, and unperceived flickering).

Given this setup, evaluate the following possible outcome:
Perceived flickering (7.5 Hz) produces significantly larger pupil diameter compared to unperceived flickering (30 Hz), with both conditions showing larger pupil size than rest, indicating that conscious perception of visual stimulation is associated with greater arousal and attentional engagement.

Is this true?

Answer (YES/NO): NO